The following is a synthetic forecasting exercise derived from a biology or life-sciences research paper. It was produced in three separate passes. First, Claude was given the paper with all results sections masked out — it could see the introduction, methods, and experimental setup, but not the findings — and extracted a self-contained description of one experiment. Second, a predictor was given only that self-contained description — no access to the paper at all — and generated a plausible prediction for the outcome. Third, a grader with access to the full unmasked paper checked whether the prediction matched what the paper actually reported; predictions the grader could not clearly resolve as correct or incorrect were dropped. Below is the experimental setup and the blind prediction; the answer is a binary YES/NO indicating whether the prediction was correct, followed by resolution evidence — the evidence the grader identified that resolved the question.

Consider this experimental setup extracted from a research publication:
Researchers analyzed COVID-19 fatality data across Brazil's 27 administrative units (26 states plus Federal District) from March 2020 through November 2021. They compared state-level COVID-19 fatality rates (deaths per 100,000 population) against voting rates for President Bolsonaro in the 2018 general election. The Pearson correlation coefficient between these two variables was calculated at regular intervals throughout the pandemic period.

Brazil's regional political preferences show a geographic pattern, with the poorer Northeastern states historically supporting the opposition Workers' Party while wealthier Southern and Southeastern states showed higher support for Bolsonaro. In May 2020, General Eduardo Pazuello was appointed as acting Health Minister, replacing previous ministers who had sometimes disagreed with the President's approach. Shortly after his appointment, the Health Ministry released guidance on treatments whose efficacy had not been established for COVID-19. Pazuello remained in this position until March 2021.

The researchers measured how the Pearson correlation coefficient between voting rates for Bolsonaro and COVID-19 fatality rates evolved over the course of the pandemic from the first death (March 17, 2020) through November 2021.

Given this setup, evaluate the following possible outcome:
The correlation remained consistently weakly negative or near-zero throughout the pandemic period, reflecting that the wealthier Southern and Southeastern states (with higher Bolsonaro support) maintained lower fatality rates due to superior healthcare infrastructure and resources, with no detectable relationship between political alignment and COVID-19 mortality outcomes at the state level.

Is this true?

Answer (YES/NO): NO